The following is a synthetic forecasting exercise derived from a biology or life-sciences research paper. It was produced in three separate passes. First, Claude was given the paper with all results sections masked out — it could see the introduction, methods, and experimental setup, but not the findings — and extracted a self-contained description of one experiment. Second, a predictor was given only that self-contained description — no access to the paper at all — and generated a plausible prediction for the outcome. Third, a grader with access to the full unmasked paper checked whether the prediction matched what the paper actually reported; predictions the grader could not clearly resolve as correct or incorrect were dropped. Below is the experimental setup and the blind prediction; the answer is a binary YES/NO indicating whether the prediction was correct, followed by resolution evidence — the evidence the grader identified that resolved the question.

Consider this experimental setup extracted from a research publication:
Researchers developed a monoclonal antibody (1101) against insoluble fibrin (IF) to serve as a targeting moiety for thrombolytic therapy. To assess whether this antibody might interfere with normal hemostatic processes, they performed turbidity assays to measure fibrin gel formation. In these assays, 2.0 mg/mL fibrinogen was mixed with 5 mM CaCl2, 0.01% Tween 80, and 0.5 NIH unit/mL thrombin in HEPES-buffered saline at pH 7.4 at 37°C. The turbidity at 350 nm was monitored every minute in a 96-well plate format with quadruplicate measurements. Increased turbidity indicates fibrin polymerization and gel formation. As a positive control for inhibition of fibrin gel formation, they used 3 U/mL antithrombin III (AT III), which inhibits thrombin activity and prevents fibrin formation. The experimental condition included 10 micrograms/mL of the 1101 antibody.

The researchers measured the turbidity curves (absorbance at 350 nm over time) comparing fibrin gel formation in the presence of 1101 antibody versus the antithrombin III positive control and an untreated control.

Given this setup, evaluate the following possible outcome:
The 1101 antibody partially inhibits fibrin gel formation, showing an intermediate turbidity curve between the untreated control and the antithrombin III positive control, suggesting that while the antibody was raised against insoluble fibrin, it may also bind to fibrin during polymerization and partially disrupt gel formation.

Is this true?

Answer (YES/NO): NO